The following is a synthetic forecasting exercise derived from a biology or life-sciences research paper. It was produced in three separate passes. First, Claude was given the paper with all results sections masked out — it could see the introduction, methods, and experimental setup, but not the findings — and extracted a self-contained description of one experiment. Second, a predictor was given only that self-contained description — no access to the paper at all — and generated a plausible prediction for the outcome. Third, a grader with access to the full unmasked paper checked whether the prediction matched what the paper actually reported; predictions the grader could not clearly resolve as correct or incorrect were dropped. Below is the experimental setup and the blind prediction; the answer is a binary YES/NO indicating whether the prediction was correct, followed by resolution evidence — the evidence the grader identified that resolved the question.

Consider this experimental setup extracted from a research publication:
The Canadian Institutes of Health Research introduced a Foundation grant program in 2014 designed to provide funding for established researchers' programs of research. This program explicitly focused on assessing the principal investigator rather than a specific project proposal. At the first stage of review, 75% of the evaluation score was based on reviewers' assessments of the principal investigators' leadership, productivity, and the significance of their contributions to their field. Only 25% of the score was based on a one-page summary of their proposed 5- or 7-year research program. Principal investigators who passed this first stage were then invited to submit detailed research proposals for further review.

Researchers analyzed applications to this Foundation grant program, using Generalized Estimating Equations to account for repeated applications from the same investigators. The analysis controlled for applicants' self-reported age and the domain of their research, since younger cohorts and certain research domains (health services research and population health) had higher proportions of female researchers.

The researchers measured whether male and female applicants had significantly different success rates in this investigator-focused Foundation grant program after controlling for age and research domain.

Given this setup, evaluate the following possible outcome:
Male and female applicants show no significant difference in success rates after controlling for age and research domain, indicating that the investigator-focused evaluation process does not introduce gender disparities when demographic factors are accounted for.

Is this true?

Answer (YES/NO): NO